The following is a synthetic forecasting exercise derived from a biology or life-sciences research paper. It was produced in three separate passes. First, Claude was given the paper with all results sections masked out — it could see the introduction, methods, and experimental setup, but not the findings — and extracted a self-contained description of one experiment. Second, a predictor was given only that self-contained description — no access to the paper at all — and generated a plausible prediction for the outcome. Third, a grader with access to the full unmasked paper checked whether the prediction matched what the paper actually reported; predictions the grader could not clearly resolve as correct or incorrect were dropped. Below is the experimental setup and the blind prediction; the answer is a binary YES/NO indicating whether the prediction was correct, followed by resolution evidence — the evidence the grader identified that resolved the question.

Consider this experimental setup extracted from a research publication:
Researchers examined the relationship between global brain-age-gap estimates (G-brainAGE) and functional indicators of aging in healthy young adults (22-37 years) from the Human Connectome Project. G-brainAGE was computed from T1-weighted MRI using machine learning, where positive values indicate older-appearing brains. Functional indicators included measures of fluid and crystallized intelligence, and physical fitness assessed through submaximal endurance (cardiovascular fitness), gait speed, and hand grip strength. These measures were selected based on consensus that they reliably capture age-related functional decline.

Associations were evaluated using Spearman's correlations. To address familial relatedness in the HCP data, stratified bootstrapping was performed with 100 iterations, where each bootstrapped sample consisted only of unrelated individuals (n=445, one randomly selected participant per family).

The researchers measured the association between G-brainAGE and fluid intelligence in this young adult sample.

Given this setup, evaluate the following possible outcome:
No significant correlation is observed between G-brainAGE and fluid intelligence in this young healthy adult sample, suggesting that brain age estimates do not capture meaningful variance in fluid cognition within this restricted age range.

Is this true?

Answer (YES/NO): YES